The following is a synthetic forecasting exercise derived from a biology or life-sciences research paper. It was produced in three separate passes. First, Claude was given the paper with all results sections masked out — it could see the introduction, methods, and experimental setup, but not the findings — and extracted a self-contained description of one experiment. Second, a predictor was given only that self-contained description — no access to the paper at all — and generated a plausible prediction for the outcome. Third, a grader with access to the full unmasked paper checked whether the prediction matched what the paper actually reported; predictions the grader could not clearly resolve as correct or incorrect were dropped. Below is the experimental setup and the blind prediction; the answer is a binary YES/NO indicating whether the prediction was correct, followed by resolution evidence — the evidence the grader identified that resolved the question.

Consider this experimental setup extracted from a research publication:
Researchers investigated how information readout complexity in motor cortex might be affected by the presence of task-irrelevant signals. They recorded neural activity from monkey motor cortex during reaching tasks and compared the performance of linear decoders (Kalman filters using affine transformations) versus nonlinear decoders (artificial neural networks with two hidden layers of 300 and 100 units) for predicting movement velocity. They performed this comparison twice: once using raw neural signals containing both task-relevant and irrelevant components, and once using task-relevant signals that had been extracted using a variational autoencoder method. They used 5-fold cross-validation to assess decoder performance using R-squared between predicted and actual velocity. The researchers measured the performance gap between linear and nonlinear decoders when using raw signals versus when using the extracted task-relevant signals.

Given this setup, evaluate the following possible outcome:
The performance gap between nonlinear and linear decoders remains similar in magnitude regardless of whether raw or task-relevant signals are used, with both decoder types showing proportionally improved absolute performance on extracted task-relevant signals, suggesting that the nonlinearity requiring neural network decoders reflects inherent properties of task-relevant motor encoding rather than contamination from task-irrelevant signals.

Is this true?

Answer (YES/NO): NO